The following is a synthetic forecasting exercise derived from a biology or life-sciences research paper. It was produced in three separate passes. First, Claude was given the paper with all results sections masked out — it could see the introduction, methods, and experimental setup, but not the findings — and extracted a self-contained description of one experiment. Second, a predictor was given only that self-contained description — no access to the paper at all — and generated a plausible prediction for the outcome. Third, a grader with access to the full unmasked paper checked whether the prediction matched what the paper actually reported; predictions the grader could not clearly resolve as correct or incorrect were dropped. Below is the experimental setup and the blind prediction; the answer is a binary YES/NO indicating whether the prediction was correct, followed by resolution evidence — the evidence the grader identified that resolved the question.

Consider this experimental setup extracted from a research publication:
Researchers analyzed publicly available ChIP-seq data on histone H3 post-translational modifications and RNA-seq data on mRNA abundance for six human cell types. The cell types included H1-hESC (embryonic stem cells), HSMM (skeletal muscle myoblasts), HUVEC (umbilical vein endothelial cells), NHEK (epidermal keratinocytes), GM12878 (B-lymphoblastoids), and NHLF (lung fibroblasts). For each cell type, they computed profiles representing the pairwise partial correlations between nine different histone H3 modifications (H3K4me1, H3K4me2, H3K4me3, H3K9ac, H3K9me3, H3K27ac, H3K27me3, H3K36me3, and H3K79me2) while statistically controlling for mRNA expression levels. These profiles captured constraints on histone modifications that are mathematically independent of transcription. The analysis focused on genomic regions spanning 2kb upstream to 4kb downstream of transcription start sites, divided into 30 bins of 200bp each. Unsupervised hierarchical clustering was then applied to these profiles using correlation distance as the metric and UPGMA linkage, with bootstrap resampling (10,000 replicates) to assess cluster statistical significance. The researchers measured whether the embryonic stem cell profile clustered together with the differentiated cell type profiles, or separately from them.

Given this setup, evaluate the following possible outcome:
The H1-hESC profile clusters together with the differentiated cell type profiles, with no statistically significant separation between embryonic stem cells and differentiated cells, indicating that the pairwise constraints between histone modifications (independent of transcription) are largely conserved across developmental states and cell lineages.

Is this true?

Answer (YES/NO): NO